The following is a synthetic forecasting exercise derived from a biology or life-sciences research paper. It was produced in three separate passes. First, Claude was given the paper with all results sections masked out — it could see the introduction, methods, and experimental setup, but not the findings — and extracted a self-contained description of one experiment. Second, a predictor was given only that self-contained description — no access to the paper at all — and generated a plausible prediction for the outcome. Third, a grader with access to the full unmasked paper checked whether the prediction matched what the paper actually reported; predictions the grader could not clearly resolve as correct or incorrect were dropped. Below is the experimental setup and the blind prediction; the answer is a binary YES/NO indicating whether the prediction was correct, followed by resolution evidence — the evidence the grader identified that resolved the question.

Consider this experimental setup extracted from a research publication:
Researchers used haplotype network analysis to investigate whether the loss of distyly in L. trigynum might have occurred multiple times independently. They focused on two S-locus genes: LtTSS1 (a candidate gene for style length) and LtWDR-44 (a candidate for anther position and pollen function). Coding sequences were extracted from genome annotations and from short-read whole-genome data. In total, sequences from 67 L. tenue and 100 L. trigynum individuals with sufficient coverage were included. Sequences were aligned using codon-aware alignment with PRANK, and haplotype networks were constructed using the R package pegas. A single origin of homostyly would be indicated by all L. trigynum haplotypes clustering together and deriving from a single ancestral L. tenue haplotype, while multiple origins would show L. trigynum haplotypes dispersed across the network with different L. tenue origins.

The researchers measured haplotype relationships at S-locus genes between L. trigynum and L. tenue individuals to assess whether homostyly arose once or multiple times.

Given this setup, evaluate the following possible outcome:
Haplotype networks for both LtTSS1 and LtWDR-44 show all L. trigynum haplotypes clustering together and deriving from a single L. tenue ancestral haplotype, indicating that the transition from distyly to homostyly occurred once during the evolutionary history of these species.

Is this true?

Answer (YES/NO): YES